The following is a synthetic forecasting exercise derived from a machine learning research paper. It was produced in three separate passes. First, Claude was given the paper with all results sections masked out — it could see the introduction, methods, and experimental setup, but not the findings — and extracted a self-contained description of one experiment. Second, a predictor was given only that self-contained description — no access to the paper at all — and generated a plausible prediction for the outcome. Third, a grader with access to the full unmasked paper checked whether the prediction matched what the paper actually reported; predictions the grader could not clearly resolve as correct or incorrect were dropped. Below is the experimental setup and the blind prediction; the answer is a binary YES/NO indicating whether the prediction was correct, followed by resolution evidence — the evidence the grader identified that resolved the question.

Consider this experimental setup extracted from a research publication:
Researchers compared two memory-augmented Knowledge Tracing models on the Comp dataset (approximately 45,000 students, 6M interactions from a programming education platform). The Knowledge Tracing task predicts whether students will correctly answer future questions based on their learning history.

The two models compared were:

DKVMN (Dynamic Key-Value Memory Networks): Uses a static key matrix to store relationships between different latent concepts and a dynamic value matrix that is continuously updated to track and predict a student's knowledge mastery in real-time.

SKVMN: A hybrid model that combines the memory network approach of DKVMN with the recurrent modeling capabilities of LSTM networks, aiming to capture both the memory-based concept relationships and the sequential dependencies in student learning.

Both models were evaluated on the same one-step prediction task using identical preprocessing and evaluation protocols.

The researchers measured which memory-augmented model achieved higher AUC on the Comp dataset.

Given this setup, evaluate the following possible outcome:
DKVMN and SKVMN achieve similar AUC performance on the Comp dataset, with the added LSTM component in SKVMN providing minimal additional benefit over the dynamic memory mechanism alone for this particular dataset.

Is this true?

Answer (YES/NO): NO